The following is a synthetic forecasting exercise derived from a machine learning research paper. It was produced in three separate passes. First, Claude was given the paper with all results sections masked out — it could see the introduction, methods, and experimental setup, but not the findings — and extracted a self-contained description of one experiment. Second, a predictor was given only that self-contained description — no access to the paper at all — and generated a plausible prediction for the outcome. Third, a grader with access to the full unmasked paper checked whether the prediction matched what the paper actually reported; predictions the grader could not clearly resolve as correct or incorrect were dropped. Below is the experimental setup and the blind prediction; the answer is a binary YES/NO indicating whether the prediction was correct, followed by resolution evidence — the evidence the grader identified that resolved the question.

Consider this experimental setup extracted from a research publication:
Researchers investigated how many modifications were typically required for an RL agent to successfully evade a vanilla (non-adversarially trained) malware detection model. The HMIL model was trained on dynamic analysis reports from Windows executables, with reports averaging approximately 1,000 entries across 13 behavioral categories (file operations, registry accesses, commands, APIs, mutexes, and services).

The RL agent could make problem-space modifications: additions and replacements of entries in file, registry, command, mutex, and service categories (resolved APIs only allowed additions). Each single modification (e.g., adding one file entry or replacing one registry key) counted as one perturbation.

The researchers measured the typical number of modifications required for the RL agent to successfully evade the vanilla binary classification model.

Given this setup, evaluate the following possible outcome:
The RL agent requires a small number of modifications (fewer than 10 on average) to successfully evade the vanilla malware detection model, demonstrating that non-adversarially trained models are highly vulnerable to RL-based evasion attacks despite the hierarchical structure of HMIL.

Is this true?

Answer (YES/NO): NO